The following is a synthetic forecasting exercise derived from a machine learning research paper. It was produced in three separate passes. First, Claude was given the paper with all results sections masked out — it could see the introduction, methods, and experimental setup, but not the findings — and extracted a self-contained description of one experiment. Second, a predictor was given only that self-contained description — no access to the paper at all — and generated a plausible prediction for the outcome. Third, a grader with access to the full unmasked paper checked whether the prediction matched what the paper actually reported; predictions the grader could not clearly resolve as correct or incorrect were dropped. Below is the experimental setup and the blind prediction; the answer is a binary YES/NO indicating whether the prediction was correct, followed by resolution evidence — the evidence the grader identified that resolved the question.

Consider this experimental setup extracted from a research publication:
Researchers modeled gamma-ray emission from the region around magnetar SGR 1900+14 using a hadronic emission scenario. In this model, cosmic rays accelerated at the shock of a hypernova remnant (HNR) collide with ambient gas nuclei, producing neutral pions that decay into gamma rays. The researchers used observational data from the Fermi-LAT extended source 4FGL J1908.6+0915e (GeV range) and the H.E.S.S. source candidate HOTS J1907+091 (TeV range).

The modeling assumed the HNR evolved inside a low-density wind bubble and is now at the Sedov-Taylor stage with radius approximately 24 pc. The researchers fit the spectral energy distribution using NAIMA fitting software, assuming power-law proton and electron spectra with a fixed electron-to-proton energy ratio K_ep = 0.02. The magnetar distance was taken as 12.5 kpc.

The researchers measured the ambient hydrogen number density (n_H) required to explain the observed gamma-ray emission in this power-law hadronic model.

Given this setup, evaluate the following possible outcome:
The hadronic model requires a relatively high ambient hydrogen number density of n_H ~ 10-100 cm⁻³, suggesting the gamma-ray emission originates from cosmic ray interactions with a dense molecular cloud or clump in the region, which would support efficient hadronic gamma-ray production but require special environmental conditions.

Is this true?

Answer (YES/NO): NO